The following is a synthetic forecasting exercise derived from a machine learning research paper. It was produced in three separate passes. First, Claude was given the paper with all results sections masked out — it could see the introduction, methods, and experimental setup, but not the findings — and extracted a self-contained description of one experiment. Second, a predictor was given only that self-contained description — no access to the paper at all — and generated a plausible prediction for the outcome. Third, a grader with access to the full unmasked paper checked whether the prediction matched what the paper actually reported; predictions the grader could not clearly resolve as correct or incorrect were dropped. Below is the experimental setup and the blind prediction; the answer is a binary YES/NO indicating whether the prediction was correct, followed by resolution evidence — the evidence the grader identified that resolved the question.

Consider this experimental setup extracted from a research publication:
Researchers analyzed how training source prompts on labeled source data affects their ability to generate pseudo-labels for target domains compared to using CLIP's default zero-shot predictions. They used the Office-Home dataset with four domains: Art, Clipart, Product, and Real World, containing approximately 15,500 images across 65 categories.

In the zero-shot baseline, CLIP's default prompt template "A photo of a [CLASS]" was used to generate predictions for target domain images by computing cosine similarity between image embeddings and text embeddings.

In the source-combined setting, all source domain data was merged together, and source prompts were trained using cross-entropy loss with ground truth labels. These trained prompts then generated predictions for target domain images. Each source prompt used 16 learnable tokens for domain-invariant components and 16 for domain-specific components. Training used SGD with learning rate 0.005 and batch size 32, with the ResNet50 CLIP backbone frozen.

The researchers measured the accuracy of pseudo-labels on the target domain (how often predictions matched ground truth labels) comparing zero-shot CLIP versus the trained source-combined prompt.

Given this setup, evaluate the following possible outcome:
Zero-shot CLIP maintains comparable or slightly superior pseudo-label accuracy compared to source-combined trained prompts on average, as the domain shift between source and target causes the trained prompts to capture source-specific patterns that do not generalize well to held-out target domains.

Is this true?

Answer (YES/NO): NO